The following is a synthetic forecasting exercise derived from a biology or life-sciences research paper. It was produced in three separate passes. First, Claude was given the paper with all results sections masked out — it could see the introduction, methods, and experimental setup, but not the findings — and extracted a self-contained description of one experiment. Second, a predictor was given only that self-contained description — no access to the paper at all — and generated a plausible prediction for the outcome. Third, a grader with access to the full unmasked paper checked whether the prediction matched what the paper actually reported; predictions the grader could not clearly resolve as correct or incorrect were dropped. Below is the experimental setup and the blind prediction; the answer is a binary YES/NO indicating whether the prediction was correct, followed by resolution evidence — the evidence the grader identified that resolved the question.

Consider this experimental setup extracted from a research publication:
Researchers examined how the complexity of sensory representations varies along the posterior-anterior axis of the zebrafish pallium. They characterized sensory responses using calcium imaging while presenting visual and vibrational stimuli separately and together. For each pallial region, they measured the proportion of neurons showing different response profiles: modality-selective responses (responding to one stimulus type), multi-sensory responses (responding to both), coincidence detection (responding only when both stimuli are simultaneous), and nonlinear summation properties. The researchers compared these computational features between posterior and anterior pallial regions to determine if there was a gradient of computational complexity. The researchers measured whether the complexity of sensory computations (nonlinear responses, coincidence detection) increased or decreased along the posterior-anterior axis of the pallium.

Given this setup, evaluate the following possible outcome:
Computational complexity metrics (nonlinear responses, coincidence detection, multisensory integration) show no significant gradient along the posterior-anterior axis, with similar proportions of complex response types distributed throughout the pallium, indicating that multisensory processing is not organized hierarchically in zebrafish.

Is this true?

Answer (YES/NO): NO